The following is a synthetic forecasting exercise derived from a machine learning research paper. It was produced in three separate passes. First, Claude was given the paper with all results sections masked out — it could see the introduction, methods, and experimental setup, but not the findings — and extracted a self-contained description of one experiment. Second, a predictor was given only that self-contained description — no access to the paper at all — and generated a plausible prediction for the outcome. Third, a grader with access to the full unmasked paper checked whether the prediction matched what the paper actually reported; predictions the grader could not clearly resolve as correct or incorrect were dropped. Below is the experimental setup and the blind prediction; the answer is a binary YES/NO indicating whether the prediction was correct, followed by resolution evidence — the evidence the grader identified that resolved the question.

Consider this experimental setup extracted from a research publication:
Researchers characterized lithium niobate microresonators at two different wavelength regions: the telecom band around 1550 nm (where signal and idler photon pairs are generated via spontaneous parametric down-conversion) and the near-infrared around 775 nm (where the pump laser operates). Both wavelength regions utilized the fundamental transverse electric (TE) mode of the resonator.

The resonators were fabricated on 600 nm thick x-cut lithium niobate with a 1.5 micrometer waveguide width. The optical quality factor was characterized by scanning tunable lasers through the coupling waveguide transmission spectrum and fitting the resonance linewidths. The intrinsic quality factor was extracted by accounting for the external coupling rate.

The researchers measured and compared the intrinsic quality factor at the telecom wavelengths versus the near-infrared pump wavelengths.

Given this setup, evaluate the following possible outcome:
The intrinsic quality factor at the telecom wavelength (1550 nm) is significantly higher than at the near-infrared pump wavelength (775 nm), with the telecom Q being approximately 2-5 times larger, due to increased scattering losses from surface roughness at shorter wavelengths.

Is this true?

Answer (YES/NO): YES